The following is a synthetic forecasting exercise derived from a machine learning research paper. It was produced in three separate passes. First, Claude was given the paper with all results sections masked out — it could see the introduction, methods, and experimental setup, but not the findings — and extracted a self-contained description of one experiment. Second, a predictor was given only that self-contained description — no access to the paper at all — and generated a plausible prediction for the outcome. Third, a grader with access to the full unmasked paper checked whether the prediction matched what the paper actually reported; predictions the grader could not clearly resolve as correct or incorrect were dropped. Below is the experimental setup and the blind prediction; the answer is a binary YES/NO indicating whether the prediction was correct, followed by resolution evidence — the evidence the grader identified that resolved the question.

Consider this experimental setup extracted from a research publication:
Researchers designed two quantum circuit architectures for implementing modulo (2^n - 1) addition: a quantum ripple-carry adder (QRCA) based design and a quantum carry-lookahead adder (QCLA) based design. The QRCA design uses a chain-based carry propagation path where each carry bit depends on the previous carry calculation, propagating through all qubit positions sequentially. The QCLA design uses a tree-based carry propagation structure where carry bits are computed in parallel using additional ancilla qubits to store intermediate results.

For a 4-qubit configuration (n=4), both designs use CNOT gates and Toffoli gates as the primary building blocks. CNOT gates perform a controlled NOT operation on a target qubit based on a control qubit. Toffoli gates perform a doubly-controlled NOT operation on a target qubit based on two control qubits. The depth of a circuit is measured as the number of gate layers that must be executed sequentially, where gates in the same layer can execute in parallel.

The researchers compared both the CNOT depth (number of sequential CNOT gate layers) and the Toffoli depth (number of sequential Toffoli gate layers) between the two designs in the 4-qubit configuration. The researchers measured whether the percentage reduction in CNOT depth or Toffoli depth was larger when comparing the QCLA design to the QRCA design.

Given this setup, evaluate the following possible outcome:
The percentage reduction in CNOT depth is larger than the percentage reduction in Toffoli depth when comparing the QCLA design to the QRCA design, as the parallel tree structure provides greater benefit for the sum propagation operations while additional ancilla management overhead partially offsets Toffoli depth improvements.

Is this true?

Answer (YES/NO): YES